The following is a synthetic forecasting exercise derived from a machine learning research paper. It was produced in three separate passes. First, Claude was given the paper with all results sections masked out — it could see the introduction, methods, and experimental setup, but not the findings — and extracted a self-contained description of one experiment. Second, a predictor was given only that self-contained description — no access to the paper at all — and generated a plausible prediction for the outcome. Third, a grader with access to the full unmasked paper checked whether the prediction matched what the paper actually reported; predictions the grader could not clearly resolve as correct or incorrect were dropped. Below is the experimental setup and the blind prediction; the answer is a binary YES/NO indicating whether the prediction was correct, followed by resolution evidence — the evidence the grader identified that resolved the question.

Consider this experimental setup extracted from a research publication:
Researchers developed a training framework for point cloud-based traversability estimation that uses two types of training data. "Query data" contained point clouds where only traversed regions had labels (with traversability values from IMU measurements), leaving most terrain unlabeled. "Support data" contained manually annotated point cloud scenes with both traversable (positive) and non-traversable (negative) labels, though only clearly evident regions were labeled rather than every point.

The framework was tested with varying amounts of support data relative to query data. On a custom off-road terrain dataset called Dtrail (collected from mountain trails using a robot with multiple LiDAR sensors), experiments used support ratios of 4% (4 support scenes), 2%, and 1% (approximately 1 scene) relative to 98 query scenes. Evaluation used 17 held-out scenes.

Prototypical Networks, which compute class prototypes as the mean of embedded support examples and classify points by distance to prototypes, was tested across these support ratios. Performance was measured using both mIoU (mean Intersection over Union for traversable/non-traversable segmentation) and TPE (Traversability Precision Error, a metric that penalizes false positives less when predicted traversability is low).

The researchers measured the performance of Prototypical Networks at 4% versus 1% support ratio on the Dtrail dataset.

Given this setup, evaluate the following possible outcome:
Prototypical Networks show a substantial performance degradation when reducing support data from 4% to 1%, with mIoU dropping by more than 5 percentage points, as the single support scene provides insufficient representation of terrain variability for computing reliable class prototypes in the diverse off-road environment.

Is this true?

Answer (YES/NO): YES